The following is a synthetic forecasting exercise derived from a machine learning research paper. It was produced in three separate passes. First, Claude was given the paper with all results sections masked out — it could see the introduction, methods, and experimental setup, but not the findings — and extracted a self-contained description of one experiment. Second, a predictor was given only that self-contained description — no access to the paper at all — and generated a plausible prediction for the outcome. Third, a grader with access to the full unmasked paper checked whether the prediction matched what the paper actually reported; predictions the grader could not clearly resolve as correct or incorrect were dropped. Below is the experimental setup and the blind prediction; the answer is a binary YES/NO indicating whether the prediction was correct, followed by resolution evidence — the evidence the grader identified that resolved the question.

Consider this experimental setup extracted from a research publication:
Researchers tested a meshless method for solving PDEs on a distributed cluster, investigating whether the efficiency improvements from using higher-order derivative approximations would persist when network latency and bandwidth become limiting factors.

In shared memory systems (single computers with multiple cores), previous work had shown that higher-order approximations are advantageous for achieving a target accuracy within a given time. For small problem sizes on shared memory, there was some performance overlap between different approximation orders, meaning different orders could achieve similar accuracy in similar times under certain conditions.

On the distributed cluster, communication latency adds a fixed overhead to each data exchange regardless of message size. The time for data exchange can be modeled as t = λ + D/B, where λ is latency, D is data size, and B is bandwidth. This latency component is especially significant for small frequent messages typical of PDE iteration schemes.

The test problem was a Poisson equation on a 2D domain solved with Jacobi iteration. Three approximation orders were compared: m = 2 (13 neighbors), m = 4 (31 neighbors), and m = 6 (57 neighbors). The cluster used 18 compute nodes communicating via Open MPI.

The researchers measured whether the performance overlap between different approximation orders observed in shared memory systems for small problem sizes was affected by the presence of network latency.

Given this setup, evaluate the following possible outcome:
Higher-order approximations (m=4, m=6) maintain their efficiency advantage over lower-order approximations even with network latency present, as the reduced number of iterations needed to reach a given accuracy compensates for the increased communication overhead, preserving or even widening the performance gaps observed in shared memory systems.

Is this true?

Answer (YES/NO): YES